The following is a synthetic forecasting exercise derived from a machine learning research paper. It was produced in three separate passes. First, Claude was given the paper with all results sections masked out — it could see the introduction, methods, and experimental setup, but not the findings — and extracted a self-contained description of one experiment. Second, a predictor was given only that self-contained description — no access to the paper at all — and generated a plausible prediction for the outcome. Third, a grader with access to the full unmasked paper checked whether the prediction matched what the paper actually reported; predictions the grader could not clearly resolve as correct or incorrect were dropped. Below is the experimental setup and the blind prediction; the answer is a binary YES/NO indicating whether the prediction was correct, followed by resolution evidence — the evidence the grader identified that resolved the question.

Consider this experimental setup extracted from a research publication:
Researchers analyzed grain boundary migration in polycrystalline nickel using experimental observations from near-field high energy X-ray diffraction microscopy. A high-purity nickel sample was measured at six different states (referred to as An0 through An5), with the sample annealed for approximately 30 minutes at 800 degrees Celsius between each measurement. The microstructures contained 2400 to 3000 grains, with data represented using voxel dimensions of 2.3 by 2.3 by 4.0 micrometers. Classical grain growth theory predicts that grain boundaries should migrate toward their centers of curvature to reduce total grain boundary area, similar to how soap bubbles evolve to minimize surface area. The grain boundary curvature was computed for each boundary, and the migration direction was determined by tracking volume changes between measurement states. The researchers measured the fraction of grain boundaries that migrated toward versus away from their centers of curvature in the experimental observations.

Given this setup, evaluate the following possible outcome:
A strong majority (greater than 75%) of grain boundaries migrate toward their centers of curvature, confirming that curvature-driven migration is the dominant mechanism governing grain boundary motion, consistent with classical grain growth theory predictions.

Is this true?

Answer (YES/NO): NO